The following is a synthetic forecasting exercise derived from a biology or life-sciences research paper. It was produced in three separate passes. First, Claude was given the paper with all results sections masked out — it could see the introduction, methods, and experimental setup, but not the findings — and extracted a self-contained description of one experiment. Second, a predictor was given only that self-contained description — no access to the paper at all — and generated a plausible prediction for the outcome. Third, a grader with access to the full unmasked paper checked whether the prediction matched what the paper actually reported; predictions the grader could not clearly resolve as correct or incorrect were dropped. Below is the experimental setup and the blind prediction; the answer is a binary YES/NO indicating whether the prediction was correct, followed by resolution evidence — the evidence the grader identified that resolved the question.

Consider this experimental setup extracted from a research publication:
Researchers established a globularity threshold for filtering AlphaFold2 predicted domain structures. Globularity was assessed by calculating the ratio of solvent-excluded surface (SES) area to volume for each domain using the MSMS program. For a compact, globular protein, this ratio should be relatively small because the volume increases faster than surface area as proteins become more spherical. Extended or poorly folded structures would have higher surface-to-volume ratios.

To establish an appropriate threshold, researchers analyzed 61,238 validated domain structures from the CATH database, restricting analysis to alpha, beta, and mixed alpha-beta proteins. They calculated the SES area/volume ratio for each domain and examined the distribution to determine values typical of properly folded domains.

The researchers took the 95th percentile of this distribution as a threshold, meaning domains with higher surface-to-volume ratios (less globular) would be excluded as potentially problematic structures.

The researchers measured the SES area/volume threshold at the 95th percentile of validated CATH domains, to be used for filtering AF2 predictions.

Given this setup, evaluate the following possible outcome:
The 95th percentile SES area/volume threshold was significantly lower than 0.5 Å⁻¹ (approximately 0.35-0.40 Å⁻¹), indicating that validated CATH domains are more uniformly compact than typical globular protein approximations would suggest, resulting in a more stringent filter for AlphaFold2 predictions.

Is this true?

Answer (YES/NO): NO